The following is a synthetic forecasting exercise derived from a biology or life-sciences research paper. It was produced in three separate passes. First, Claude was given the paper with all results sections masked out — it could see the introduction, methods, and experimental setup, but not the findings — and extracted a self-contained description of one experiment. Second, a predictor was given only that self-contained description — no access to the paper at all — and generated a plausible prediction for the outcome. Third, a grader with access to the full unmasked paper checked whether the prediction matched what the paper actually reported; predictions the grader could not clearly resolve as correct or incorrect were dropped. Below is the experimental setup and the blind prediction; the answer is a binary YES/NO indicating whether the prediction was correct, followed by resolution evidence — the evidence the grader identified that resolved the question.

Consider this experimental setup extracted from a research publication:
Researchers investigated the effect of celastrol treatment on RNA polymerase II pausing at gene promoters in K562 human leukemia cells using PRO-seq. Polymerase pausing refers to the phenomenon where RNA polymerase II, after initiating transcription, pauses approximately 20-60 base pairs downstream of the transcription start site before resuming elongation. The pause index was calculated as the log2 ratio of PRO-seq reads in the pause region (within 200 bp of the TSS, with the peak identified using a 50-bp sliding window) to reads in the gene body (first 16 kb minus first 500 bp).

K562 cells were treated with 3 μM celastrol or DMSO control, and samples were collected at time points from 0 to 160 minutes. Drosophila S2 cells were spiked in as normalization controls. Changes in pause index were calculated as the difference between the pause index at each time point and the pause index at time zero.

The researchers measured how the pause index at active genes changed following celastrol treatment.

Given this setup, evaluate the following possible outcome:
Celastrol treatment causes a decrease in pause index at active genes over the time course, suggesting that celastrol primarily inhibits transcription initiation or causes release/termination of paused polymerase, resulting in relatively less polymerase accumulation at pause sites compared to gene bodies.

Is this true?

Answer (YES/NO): NO